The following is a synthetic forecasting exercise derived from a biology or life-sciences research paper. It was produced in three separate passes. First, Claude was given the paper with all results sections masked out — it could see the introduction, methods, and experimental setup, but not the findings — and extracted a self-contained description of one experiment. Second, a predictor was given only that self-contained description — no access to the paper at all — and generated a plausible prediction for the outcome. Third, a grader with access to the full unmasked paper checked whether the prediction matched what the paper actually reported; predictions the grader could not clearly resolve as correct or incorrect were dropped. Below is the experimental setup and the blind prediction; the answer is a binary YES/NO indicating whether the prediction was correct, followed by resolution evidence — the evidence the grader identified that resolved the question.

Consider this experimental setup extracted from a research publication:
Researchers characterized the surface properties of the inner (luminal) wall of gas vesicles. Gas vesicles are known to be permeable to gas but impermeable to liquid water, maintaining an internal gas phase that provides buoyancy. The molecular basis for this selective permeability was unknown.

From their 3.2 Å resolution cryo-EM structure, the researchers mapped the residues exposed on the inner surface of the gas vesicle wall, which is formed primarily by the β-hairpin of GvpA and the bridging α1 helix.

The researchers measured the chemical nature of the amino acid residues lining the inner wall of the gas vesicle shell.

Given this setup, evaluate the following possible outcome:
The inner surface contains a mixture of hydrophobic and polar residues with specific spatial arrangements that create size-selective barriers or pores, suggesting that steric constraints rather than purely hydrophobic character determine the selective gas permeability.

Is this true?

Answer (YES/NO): NO